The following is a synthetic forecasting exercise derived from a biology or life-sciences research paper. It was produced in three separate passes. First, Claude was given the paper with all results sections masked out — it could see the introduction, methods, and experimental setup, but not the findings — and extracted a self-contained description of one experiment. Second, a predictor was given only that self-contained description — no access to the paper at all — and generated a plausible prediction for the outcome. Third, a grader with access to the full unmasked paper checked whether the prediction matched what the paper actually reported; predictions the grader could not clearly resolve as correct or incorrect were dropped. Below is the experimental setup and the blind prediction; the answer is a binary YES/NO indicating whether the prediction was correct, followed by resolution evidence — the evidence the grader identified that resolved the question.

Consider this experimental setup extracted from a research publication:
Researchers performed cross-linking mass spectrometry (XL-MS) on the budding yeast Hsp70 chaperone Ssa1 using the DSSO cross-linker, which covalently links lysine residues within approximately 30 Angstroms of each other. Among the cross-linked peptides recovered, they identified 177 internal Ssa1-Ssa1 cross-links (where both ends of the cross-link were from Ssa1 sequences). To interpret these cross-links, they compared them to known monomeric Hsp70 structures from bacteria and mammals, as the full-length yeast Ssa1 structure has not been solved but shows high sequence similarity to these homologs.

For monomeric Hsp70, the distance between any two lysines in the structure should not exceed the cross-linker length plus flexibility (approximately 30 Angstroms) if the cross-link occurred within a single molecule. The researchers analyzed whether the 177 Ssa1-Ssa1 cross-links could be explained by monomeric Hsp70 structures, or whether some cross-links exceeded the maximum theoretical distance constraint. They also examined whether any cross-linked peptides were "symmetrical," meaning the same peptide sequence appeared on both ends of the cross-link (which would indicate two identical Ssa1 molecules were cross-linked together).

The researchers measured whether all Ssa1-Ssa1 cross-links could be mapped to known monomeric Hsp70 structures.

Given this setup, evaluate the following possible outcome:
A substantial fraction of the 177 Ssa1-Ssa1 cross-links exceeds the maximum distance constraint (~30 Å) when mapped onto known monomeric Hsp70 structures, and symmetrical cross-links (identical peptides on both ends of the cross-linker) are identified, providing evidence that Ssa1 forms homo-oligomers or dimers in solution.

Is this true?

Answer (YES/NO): YES